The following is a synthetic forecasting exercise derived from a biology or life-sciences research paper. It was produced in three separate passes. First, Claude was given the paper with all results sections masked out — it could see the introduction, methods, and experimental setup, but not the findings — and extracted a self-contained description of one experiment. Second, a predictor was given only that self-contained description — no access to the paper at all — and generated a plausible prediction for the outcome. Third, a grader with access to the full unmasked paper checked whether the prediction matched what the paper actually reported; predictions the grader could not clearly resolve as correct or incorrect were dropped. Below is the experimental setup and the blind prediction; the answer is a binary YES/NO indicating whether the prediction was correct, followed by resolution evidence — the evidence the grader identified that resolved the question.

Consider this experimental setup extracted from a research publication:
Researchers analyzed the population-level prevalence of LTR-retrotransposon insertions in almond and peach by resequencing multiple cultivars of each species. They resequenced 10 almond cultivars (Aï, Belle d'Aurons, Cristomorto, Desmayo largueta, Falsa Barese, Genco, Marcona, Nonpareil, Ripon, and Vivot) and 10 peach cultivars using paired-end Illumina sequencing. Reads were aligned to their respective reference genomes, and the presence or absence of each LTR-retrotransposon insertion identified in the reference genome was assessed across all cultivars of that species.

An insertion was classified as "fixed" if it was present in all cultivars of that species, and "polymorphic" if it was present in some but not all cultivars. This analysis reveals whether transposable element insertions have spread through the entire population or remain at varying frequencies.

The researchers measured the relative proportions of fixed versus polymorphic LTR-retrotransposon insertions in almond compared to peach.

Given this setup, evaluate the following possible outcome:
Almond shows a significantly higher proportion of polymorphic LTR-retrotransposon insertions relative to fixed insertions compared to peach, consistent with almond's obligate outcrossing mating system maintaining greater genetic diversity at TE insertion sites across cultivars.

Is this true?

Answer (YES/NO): YES